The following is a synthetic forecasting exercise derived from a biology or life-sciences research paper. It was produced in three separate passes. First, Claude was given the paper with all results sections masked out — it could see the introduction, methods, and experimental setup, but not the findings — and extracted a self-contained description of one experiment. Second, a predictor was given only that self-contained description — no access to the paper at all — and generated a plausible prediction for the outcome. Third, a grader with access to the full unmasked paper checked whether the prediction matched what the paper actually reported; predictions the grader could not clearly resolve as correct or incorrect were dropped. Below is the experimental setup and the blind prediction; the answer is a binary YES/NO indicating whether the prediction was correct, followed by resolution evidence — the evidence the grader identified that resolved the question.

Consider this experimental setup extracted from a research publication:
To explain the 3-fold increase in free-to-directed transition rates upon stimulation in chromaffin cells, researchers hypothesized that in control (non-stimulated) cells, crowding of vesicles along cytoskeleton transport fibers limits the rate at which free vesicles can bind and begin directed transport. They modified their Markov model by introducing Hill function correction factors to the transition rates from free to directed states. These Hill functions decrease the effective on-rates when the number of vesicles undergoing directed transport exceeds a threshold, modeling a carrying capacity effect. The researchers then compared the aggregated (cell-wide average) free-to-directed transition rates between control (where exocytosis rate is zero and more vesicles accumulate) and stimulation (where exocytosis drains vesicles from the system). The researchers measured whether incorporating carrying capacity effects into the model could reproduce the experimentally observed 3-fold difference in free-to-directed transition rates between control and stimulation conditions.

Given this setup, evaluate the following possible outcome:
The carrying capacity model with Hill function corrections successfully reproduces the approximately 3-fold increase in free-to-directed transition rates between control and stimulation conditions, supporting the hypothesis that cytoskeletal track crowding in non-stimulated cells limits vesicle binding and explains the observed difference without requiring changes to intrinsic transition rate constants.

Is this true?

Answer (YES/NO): YES